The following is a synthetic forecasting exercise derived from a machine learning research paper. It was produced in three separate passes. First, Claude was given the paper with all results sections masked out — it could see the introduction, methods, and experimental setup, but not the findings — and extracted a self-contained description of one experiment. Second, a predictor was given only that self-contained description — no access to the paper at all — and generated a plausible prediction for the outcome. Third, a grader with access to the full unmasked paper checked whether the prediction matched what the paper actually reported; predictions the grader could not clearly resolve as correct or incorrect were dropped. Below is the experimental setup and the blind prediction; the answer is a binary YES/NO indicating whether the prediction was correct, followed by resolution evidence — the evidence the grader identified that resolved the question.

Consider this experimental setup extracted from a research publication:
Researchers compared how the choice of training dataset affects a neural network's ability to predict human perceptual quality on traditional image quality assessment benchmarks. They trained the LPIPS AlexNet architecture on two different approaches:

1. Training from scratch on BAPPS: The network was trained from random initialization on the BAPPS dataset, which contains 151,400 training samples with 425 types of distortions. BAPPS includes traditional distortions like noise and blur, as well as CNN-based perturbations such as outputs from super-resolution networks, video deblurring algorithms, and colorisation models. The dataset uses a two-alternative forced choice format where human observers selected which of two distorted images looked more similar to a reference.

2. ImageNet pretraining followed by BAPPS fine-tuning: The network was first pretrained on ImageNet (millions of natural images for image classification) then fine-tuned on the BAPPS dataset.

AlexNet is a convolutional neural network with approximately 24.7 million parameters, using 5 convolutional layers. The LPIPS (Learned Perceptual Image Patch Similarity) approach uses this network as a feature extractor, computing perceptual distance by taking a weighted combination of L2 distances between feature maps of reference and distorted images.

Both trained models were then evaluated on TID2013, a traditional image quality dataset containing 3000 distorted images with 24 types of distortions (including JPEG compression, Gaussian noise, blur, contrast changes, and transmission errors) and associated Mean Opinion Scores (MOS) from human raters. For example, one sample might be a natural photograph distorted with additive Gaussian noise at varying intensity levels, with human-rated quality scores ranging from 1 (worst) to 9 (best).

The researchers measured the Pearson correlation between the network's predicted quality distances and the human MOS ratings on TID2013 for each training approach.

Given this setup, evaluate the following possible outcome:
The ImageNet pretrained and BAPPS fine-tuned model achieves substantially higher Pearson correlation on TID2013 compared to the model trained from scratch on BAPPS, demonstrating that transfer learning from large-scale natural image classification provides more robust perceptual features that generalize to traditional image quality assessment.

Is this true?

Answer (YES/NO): YES